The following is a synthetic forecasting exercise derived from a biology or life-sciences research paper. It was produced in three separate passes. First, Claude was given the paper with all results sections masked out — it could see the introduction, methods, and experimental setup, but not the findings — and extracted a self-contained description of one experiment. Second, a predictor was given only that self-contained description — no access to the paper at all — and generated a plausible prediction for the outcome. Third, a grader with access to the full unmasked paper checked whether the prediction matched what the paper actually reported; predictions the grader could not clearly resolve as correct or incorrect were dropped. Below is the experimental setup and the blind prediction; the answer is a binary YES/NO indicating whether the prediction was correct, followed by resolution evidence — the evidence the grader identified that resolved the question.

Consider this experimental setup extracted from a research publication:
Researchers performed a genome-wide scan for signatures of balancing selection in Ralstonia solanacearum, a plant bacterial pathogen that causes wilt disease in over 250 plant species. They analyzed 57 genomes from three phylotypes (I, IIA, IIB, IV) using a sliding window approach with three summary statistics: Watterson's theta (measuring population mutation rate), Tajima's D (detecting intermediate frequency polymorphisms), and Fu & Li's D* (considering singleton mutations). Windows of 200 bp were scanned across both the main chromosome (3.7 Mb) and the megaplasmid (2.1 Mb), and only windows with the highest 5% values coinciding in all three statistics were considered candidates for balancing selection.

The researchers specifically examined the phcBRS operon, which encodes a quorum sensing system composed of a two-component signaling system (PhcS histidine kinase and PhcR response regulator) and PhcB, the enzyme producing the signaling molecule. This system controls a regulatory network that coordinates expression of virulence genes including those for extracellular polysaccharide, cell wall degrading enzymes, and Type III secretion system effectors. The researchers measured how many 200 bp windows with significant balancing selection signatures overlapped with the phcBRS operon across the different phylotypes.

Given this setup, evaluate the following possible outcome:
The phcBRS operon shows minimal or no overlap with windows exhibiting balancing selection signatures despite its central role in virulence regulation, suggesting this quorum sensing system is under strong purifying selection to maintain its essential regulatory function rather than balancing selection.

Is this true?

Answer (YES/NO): NO